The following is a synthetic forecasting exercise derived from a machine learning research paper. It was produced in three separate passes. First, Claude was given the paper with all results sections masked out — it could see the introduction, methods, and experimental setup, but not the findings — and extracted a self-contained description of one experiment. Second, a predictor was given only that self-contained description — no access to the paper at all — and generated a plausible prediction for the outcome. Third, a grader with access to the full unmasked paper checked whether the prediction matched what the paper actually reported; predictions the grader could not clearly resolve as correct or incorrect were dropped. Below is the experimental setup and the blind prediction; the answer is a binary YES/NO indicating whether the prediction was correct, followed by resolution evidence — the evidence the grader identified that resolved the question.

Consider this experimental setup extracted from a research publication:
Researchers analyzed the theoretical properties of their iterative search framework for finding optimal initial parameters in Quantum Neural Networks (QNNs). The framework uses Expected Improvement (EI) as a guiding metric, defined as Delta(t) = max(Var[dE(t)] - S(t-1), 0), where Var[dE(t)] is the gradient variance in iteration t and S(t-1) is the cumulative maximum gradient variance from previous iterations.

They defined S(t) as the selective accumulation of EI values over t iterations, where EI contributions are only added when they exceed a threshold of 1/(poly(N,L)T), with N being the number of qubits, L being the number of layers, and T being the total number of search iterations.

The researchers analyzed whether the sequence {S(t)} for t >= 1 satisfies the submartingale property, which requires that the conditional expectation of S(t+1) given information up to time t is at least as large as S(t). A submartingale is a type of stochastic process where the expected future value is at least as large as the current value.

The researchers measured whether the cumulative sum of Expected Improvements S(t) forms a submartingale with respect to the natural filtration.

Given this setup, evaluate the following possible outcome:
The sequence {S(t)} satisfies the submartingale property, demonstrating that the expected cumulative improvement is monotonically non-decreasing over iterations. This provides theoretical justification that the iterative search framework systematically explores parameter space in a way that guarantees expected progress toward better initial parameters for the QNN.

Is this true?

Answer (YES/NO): YES